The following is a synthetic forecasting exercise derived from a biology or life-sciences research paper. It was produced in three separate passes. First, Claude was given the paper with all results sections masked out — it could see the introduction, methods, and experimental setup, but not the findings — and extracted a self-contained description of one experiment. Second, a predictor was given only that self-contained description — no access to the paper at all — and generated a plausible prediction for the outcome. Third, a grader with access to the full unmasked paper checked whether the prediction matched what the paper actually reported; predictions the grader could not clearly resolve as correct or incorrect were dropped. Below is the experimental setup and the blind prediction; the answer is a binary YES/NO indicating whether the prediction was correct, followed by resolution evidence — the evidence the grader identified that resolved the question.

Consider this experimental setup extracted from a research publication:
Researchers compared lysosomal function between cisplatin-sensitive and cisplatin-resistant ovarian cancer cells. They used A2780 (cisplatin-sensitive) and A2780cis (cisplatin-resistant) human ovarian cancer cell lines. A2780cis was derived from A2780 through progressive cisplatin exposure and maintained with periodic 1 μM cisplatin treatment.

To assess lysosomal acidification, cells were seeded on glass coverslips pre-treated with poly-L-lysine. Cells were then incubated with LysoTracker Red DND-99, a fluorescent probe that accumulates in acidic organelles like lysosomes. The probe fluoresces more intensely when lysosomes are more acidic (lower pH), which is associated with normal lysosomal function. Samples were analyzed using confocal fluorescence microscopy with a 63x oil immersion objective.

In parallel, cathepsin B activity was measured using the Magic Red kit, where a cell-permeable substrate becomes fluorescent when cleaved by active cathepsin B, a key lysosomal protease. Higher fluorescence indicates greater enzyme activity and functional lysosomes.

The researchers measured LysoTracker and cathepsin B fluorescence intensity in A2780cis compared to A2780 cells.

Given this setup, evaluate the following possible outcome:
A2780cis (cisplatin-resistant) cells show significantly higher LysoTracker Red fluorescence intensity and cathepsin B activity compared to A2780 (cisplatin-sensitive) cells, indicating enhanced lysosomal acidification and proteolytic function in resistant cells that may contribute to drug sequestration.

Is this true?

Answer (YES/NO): NO